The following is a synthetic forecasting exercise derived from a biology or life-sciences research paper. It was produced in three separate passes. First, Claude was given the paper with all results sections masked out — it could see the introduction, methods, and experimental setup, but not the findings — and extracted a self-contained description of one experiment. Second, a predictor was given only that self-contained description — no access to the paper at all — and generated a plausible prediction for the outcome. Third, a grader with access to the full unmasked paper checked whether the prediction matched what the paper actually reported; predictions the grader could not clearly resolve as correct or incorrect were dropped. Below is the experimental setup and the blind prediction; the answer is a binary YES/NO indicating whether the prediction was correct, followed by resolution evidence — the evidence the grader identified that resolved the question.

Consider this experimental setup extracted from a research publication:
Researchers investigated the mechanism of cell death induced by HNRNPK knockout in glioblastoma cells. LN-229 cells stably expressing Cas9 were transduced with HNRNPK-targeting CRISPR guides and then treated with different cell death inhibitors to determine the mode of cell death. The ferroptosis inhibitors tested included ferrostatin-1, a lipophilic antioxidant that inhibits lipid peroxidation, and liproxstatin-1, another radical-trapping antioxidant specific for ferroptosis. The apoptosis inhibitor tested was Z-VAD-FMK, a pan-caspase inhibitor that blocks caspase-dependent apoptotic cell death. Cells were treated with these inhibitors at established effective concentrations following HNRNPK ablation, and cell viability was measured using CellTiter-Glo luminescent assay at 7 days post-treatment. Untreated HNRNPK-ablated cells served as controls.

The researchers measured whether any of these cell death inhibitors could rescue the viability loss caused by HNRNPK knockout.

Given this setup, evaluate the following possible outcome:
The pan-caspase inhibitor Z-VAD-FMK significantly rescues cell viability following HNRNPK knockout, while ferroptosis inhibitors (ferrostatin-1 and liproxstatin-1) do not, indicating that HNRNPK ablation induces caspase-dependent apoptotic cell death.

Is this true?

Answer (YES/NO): YES